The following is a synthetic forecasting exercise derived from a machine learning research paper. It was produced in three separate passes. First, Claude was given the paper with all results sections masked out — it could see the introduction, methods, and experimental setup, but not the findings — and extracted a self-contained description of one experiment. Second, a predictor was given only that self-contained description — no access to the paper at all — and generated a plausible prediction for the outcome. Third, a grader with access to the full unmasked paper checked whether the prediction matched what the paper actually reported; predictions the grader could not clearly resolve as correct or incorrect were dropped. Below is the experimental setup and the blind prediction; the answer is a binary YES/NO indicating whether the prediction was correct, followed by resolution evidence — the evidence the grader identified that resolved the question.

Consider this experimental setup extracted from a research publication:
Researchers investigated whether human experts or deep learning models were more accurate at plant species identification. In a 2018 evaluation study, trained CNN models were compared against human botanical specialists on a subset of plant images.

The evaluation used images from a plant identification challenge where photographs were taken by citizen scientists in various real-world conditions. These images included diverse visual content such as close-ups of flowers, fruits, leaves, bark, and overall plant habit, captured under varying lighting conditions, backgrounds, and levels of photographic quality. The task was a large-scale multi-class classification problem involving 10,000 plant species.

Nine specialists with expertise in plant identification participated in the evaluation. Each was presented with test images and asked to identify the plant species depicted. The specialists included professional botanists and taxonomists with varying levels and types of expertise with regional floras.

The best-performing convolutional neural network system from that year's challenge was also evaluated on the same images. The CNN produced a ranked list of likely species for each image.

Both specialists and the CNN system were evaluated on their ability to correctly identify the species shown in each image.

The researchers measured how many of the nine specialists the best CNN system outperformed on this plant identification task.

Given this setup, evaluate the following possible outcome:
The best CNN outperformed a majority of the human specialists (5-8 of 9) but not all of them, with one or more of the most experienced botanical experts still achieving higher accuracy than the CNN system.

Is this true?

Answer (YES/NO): YES